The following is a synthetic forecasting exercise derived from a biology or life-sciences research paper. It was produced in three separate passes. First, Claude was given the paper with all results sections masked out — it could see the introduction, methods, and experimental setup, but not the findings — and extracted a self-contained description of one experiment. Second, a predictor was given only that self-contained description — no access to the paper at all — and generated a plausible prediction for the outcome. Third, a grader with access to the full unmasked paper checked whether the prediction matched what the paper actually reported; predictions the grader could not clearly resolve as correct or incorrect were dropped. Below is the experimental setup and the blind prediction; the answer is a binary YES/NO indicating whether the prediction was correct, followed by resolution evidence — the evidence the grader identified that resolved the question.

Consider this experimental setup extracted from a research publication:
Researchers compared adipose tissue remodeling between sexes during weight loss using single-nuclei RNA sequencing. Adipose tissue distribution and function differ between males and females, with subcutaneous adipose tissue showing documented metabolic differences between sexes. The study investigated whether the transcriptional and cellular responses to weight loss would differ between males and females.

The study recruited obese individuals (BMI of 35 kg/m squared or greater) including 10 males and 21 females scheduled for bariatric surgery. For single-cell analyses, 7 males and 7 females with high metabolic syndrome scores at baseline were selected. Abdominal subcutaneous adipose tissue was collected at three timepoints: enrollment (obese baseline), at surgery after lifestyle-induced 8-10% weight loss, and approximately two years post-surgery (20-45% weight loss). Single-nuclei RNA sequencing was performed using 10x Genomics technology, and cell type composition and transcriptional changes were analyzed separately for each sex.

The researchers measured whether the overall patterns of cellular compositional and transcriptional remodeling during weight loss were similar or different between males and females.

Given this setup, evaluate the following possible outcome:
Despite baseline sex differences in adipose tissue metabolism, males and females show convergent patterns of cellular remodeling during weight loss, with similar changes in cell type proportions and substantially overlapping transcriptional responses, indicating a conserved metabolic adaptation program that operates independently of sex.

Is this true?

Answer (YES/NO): YES